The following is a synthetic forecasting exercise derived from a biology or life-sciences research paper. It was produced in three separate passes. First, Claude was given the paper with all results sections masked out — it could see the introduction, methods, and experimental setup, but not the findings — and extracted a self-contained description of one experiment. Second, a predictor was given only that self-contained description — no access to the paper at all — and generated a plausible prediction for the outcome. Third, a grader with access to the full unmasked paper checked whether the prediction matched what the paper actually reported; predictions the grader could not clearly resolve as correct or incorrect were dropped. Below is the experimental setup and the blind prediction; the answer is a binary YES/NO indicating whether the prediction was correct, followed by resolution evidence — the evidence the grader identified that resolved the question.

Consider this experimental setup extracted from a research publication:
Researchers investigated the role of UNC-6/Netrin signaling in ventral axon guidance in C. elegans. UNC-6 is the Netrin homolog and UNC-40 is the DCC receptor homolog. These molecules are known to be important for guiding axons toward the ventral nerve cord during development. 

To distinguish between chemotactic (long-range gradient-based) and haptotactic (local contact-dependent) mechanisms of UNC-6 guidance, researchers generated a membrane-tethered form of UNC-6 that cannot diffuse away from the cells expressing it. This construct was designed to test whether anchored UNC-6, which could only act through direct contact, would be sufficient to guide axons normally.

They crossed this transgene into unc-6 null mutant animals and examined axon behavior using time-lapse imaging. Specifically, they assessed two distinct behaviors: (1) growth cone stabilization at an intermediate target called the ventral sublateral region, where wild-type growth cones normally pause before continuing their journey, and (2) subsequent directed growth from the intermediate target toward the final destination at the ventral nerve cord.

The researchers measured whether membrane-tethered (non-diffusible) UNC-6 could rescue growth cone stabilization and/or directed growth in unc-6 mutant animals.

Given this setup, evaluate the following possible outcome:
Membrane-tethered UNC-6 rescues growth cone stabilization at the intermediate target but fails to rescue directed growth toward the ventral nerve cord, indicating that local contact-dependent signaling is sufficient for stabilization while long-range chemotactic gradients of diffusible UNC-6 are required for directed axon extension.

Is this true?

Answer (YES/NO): YES